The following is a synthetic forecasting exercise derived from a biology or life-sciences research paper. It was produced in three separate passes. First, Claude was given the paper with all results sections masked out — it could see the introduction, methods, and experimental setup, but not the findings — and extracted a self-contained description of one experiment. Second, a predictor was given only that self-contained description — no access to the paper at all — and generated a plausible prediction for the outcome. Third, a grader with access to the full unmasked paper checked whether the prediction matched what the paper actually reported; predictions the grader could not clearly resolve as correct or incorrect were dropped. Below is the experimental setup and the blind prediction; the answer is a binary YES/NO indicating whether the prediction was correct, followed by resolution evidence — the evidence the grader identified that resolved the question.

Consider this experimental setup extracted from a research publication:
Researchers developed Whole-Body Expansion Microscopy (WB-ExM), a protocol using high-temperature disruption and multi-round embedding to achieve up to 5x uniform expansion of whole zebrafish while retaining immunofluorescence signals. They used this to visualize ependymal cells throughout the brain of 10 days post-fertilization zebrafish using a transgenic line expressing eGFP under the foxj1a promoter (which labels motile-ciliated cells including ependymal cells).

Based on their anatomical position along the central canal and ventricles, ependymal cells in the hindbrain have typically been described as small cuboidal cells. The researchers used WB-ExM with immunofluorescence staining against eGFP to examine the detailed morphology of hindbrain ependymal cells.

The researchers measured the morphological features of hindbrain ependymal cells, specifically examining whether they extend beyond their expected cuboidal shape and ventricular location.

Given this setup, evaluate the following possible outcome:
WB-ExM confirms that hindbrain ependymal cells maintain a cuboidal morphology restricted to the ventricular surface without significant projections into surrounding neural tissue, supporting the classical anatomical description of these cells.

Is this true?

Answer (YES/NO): NO